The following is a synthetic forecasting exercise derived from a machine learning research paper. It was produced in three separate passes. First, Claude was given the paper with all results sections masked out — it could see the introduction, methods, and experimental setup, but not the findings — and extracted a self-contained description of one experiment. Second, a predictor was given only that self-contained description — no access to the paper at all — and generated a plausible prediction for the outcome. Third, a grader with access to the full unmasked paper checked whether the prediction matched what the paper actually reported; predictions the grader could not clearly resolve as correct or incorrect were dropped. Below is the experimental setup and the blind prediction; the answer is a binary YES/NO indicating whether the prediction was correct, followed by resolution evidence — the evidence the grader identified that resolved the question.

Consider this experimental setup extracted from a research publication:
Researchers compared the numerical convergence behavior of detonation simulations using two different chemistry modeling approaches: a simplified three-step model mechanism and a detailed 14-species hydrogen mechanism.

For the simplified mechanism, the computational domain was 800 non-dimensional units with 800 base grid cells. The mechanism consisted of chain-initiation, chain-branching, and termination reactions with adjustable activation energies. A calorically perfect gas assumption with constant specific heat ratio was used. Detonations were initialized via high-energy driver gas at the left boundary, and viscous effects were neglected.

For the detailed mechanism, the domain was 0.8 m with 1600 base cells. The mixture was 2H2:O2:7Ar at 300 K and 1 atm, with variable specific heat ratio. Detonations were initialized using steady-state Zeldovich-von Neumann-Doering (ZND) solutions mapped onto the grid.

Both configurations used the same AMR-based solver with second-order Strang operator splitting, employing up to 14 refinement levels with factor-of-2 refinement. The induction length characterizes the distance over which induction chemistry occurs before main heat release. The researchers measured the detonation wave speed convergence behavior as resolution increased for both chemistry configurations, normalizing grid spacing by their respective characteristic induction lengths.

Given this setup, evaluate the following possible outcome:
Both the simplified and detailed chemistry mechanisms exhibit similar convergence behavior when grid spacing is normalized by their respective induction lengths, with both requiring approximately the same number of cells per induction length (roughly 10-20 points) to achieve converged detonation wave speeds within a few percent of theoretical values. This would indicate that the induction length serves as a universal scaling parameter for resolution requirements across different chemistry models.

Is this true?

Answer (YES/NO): NO